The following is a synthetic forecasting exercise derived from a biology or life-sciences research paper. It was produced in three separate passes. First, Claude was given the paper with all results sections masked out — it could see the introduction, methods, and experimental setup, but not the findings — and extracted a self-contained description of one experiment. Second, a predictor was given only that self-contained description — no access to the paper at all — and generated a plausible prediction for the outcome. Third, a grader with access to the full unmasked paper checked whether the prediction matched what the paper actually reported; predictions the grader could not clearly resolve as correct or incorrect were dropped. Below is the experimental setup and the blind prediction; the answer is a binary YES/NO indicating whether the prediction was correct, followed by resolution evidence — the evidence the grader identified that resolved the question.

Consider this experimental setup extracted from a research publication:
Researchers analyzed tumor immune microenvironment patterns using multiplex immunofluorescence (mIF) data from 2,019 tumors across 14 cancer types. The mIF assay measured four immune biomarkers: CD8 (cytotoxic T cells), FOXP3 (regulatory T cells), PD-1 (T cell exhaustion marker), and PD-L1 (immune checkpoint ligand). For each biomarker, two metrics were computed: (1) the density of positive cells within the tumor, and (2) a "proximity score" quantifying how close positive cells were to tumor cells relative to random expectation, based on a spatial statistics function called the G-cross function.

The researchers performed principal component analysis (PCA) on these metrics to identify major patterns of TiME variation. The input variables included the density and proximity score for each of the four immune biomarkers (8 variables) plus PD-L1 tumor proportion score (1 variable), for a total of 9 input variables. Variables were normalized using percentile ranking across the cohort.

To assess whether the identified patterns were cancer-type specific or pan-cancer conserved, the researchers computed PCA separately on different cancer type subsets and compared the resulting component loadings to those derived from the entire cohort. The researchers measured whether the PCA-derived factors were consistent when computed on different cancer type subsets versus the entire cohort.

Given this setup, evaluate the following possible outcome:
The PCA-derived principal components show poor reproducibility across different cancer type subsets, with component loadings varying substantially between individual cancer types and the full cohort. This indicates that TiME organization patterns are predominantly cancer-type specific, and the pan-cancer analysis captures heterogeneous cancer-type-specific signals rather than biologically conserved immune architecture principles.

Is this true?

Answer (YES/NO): NO